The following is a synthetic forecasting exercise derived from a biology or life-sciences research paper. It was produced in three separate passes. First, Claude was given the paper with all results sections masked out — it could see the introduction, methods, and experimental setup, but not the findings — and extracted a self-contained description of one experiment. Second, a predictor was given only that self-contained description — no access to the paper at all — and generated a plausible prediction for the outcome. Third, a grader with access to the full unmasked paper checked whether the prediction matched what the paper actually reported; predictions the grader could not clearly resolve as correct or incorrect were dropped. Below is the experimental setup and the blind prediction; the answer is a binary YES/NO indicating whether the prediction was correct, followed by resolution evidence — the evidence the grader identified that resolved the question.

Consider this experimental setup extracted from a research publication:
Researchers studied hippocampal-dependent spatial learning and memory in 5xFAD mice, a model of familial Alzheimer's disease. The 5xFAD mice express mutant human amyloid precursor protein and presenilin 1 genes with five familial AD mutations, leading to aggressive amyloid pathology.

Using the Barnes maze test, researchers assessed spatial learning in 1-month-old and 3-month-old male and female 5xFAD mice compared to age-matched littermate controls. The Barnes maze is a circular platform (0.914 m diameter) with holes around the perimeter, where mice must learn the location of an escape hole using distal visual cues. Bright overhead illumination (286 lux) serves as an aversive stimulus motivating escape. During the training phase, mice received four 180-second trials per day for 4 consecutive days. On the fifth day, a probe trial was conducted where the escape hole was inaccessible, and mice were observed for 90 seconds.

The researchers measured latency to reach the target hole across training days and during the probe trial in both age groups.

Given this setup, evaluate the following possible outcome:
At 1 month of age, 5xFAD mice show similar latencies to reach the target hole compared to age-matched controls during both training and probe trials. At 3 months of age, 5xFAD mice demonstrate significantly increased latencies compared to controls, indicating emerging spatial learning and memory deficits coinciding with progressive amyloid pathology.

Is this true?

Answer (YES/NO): YES